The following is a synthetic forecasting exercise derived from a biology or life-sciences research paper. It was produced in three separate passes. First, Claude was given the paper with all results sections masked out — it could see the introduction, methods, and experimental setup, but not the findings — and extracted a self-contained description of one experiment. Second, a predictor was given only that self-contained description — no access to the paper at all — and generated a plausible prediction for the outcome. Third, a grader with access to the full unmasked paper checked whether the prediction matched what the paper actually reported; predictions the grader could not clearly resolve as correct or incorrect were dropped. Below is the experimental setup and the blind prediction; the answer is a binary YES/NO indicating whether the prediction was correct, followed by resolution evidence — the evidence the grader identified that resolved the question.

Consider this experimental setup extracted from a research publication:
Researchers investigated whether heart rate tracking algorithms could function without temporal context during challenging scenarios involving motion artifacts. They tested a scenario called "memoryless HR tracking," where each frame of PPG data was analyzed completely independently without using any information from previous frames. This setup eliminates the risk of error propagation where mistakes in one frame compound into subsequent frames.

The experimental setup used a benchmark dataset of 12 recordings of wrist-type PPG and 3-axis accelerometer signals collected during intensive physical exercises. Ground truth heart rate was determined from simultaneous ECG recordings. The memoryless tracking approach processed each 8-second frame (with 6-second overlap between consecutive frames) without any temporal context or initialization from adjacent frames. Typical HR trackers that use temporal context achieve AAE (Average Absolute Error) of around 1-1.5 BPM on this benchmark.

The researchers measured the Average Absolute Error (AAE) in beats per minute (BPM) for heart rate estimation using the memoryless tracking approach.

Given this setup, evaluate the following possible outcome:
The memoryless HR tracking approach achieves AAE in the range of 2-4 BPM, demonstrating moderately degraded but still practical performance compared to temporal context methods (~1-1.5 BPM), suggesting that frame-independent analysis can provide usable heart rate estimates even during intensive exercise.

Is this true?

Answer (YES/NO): NO